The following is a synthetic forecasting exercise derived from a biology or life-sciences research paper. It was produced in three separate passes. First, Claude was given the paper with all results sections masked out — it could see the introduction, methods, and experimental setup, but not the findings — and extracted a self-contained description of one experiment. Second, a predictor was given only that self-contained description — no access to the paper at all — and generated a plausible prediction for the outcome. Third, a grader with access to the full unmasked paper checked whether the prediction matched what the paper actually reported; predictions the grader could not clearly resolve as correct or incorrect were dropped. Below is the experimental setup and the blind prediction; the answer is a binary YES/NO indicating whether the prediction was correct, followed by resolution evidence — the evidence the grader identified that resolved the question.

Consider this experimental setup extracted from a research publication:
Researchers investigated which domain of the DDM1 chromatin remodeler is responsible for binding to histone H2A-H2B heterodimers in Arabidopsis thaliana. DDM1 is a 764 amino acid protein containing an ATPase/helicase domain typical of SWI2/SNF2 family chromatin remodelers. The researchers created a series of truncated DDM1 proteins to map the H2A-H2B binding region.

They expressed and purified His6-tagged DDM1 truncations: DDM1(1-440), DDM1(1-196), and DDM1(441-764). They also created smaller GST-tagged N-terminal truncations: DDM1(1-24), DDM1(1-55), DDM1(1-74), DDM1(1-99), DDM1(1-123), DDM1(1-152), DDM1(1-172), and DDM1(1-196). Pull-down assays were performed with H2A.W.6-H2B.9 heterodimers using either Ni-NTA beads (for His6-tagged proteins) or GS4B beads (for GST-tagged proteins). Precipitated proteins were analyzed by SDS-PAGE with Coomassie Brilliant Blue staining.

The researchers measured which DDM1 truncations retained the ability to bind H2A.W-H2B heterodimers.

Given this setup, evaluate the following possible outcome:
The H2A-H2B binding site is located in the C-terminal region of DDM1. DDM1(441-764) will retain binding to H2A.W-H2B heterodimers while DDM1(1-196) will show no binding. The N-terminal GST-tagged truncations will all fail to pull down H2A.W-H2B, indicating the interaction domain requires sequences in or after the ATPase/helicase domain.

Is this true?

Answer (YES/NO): NO